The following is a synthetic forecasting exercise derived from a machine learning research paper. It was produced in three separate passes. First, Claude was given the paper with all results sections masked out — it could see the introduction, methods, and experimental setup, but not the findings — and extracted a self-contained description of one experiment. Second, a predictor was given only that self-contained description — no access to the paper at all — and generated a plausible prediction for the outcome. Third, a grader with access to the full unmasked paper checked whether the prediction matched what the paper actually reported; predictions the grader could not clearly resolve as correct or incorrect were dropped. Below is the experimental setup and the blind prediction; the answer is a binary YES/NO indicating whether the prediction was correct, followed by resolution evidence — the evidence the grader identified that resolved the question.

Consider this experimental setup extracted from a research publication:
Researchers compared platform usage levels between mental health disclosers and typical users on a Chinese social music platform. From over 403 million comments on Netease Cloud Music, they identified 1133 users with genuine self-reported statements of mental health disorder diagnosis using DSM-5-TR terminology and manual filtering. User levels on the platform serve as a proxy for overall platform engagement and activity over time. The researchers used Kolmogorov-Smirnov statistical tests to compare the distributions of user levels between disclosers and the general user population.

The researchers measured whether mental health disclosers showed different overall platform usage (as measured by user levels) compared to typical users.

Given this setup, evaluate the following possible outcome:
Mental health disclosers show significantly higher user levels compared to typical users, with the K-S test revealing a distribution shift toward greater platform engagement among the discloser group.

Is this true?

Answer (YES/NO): YES